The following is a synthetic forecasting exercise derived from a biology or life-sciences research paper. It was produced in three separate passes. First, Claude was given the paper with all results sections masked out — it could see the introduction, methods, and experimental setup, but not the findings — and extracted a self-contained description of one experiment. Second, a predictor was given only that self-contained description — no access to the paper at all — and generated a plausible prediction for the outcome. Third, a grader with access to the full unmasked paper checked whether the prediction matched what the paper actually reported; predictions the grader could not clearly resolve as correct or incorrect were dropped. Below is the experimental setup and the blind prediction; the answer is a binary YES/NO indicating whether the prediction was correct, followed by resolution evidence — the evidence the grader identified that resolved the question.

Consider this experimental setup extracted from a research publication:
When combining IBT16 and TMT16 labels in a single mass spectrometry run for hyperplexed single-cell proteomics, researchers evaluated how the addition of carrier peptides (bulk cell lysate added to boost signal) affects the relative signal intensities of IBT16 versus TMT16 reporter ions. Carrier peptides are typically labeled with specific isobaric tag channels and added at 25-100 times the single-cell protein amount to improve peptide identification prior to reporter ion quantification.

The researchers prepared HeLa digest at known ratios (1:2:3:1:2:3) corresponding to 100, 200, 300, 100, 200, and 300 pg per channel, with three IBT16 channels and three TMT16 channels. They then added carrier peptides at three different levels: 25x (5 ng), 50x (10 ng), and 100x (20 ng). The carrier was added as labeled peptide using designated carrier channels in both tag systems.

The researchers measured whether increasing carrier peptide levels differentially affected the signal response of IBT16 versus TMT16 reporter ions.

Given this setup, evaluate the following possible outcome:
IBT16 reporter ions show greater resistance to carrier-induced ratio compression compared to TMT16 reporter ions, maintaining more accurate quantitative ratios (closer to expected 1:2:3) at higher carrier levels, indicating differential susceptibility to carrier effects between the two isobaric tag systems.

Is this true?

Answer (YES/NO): NO